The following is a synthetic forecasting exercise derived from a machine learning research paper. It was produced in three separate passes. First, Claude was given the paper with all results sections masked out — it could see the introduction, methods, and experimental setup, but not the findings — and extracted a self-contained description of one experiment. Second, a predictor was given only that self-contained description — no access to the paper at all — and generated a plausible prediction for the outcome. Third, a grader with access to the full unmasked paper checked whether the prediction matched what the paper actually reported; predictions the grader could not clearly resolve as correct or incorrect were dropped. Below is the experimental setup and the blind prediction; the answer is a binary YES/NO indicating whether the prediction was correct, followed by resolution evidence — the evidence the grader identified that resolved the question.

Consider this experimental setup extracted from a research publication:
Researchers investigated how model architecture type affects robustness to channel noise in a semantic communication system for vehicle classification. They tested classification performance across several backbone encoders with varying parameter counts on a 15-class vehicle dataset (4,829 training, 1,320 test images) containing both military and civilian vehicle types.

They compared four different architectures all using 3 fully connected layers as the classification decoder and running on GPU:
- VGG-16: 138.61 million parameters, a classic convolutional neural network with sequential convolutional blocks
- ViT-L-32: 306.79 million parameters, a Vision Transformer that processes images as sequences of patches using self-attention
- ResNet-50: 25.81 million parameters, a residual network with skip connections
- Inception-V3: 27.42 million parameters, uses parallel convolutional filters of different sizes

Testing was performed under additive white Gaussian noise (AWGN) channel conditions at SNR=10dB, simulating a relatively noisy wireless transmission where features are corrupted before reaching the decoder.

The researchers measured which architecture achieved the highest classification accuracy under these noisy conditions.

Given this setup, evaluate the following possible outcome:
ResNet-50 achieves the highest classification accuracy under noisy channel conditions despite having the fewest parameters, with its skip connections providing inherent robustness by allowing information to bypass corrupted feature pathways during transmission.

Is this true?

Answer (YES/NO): NO